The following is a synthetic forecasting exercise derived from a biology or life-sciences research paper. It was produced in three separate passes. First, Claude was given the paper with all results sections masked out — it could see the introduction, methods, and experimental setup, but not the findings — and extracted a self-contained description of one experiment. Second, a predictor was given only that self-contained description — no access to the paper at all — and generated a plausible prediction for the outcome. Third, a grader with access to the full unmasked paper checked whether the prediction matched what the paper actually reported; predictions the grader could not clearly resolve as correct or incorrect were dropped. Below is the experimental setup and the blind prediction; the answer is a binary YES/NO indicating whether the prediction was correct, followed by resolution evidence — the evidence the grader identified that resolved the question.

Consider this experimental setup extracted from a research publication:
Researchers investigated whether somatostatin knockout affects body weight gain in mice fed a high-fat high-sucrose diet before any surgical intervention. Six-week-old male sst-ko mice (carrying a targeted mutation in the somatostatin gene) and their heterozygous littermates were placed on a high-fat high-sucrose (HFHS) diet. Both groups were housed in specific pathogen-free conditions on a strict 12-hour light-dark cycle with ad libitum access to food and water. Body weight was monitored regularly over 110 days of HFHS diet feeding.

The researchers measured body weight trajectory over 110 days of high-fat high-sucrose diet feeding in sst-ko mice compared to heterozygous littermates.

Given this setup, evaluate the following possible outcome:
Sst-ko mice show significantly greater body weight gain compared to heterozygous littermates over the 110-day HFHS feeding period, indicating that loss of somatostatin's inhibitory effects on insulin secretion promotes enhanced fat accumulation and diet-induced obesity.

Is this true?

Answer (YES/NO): NO